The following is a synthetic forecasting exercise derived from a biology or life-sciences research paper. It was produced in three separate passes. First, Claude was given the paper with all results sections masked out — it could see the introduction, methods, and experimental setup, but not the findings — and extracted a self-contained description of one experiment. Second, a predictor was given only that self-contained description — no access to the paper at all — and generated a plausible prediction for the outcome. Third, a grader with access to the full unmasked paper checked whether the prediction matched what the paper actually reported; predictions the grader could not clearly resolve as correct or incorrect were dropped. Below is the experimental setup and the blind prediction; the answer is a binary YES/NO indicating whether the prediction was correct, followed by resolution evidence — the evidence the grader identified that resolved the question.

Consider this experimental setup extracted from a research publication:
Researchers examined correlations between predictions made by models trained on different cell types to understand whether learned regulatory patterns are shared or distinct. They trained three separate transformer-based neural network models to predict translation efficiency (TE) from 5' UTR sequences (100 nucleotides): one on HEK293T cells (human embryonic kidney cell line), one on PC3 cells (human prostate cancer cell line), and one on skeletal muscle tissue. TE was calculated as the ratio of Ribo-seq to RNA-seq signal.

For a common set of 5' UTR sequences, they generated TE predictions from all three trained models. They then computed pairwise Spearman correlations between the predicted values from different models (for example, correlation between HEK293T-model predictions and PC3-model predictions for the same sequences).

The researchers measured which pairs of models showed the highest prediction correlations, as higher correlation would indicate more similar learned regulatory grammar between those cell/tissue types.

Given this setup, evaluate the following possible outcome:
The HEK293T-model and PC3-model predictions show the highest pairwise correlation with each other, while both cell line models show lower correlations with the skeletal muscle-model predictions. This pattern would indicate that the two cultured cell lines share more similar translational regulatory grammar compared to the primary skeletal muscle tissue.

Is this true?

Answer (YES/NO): YES